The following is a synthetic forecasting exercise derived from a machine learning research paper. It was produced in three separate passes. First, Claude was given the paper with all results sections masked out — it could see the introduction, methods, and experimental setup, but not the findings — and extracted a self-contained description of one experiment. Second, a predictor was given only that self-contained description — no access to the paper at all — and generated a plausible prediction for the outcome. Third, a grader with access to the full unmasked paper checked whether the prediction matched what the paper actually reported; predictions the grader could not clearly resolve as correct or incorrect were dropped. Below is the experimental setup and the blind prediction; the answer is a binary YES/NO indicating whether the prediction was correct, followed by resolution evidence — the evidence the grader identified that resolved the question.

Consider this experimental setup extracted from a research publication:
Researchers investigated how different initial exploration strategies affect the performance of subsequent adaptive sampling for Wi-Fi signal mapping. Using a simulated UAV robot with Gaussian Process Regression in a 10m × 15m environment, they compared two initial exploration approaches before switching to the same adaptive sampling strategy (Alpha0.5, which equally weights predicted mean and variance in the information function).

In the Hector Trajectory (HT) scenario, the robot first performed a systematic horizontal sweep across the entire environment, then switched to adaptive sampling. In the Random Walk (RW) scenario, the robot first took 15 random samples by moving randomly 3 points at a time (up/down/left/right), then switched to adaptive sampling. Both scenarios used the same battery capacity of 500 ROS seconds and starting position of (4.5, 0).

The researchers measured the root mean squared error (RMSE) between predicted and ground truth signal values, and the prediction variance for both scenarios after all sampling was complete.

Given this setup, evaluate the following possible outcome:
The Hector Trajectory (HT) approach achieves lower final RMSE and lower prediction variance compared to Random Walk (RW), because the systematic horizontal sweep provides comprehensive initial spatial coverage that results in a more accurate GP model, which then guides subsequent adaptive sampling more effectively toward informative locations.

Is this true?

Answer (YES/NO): YES